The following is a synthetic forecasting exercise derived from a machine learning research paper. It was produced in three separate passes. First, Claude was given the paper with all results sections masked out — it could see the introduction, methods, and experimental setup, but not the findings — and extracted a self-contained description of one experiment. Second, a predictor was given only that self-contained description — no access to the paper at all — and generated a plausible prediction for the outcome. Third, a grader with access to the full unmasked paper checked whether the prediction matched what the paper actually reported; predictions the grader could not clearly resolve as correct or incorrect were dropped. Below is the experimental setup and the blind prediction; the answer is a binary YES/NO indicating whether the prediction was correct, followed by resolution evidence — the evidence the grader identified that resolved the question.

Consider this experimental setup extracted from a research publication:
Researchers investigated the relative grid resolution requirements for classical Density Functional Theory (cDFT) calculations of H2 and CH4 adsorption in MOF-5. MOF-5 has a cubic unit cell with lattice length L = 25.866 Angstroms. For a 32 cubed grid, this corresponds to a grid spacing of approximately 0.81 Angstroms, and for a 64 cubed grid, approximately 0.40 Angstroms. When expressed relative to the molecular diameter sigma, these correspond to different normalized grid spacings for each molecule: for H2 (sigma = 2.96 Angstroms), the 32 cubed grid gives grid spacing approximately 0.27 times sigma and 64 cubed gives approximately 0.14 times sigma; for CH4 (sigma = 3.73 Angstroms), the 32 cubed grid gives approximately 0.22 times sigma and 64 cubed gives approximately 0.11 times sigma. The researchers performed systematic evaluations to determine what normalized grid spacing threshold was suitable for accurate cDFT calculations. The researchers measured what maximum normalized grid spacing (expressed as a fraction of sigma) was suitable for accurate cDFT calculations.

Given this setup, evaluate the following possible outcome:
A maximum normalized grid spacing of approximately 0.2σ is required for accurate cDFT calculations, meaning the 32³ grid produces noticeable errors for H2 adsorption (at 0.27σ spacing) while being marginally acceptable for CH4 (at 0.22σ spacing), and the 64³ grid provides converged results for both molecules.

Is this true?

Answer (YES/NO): NO